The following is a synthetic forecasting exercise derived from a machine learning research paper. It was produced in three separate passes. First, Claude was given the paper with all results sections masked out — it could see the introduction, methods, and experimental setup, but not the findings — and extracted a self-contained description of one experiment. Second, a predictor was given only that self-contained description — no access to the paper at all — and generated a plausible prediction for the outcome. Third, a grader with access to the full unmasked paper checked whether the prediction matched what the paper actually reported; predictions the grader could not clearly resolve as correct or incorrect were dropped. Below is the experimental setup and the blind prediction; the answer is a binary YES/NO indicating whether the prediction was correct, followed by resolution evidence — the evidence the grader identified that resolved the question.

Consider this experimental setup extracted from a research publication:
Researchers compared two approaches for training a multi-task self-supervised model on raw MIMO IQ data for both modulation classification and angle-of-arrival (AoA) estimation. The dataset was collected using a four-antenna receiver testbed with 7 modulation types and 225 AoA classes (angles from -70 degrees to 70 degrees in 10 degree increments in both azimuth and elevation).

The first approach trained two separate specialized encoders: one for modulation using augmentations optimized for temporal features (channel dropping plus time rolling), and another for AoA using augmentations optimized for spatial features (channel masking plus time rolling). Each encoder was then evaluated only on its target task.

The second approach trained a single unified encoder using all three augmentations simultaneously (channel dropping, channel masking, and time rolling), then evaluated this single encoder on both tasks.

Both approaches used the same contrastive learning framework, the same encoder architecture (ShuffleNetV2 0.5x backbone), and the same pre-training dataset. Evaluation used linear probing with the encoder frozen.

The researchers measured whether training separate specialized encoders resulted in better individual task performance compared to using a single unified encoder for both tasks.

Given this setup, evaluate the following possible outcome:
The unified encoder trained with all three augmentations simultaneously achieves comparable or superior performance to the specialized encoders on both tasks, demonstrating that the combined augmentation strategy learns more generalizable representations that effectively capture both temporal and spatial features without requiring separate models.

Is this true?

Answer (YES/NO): NO